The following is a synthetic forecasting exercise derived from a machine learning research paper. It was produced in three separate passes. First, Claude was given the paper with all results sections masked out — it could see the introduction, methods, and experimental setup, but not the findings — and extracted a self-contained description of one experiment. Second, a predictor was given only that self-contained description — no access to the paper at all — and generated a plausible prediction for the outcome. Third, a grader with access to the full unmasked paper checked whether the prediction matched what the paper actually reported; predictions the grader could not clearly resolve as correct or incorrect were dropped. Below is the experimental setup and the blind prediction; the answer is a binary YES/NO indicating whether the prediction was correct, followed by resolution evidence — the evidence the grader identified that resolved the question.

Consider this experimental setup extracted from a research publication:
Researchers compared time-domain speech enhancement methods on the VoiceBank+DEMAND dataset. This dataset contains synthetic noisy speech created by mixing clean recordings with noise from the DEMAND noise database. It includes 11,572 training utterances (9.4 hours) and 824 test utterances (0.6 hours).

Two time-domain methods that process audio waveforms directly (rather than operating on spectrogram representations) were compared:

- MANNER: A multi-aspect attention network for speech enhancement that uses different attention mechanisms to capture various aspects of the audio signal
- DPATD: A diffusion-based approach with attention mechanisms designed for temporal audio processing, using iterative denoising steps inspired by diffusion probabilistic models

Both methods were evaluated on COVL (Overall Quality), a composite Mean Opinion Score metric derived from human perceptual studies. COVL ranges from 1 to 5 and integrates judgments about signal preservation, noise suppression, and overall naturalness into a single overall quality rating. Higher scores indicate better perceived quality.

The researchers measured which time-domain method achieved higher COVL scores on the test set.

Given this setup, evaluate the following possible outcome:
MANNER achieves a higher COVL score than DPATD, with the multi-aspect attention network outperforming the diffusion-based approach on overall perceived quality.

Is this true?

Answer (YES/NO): NO